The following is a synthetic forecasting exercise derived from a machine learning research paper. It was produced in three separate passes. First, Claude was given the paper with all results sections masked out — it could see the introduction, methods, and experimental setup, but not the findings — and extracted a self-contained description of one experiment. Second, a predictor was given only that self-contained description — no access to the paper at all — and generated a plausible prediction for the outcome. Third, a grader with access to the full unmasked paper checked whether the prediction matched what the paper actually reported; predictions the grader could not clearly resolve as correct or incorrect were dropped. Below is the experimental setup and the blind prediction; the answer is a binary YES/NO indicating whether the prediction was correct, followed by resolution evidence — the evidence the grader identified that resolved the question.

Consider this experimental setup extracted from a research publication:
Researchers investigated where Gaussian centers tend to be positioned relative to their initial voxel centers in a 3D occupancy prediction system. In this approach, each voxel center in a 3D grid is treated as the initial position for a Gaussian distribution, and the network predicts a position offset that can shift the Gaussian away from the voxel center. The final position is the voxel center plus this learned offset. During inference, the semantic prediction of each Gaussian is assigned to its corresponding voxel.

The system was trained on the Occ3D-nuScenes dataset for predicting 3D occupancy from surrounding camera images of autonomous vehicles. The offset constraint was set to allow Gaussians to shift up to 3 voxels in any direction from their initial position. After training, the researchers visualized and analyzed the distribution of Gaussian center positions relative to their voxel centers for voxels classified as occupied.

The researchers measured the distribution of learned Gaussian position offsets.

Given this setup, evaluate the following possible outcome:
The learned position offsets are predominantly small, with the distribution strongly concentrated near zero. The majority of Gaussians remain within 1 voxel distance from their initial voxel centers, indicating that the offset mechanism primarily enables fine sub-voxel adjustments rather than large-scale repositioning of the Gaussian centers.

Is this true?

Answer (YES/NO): YES